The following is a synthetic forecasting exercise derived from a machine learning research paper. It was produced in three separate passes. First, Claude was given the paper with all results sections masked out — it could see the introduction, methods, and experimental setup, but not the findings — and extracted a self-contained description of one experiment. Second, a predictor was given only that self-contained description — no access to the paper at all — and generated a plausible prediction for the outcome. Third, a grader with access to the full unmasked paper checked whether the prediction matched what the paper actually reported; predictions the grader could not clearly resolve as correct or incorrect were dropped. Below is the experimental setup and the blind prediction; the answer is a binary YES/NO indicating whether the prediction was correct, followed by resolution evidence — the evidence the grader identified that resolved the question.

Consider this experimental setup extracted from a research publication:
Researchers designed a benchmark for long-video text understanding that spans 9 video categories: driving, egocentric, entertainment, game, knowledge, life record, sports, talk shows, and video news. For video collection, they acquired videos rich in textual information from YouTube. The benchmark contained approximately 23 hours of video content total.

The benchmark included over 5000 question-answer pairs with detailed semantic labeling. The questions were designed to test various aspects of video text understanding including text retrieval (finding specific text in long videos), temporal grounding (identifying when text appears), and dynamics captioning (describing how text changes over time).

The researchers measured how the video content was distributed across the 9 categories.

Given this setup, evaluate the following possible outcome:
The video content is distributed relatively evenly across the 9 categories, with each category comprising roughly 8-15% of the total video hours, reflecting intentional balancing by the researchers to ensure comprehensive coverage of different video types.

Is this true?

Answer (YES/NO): YES